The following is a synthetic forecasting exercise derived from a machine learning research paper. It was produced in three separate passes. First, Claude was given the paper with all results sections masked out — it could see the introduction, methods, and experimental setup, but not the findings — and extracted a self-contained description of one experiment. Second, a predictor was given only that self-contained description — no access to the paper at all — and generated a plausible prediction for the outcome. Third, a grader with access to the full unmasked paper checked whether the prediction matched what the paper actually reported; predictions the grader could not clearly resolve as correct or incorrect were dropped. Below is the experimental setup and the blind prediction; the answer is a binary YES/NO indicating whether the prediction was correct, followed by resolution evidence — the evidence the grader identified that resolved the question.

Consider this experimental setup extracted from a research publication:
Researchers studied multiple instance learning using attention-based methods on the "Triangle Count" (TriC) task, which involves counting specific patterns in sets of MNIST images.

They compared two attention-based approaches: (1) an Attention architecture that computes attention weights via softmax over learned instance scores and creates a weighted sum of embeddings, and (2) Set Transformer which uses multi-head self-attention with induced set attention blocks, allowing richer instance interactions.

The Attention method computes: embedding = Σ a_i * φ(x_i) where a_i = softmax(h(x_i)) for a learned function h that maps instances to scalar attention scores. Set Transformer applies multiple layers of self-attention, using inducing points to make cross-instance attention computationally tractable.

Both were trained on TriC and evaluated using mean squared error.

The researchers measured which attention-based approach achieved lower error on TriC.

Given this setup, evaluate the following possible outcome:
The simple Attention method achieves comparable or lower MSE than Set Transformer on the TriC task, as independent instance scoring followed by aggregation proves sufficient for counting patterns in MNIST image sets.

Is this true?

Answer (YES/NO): NO